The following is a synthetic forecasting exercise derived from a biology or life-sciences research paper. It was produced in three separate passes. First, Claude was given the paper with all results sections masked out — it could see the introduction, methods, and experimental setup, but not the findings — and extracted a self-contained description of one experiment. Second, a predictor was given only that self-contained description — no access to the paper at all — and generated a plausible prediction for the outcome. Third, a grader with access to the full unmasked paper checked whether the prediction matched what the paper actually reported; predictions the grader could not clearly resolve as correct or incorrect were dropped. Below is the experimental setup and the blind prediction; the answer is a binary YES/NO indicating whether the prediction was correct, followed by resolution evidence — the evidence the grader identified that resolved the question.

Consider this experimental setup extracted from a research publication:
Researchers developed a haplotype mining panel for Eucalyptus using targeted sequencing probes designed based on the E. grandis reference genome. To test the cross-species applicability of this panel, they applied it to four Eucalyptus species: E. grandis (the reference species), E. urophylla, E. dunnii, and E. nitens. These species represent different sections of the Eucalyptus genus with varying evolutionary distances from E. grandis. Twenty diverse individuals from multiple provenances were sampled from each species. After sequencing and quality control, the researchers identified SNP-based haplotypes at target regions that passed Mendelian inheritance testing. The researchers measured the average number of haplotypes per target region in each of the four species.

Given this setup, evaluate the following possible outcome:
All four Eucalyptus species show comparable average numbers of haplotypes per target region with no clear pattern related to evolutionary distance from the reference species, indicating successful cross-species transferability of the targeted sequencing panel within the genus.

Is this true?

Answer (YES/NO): YES